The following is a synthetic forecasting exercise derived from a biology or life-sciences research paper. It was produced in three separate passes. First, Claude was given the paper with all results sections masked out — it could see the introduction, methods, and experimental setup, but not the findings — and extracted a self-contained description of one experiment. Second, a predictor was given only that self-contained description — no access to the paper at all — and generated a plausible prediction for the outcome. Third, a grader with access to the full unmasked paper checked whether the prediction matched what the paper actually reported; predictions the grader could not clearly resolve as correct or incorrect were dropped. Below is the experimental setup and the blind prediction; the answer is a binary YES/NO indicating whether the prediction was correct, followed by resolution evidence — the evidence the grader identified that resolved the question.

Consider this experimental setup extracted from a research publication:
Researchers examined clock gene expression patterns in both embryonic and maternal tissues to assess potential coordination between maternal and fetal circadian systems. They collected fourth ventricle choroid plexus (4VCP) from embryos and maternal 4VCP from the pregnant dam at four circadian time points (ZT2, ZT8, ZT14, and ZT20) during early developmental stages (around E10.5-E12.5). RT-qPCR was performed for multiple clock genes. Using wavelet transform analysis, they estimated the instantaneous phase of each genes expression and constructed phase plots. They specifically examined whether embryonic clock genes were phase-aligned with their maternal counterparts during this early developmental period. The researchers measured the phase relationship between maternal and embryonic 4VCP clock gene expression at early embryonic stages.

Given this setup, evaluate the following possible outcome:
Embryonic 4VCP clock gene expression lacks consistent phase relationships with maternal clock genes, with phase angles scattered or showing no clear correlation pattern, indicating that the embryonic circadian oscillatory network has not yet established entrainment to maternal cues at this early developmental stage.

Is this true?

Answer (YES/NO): NO